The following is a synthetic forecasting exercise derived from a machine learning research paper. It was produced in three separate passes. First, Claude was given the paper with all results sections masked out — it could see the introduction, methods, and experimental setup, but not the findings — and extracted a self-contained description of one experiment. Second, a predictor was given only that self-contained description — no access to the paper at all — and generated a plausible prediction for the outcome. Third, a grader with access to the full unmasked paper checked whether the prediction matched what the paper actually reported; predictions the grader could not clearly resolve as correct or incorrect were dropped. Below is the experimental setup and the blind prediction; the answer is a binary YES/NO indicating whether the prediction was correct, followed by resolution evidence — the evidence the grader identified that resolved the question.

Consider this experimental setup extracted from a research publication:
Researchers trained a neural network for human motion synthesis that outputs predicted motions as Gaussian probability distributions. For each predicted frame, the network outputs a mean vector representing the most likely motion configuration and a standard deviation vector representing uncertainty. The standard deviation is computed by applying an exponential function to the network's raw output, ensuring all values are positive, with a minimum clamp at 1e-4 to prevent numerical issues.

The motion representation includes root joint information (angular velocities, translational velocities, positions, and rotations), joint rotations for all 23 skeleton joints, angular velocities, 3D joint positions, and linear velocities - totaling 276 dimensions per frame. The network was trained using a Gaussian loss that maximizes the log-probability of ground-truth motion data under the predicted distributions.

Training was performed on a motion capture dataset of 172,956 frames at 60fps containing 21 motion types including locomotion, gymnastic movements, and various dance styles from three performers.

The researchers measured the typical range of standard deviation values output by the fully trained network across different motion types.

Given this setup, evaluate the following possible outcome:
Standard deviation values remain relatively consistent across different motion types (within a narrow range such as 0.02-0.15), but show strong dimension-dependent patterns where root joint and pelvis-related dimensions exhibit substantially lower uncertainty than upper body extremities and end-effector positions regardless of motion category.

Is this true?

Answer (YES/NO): NO